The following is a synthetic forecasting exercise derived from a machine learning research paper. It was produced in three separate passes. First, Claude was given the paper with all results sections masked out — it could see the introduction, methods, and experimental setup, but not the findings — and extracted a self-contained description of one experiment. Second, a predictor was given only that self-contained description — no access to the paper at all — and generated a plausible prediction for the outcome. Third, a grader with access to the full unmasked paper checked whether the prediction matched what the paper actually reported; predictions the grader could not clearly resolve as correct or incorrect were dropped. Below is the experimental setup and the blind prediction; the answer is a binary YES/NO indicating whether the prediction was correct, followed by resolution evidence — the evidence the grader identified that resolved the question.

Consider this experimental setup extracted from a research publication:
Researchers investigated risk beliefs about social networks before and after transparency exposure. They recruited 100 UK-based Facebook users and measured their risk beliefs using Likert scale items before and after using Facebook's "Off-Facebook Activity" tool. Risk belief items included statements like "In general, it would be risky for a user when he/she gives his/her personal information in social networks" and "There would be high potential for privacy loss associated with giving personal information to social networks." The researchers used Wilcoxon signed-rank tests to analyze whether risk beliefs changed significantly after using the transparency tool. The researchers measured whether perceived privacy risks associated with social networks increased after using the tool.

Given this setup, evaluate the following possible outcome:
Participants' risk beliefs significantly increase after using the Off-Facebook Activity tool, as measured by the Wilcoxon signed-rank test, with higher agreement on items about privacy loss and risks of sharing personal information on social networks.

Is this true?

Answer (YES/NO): NO